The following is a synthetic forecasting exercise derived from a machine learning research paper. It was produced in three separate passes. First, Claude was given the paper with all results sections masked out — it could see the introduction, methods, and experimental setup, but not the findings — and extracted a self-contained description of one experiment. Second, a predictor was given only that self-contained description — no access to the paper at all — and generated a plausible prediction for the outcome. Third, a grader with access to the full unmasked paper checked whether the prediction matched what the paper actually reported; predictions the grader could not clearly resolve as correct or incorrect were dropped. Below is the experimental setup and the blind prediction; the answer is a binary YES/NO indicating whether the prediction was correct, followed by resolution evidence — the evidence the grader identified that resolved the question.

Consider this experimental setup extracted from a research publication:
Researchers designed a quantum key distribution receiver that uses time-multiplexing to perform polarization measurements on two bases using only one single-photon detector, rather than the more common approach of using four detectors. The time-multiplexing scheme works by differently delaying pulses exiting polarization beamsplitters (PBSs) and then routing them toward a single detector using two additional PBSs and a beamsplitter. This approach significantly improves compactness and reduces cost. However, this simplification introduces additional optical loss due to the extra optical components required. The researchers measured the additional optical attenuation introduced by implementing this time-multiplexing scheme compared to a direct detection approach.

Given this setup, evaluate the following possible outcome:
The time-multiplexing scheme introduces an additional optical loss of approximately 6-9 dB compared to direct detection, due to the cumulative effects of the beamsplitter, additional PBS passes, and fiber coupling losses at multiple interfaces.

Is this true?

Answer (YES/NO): NO